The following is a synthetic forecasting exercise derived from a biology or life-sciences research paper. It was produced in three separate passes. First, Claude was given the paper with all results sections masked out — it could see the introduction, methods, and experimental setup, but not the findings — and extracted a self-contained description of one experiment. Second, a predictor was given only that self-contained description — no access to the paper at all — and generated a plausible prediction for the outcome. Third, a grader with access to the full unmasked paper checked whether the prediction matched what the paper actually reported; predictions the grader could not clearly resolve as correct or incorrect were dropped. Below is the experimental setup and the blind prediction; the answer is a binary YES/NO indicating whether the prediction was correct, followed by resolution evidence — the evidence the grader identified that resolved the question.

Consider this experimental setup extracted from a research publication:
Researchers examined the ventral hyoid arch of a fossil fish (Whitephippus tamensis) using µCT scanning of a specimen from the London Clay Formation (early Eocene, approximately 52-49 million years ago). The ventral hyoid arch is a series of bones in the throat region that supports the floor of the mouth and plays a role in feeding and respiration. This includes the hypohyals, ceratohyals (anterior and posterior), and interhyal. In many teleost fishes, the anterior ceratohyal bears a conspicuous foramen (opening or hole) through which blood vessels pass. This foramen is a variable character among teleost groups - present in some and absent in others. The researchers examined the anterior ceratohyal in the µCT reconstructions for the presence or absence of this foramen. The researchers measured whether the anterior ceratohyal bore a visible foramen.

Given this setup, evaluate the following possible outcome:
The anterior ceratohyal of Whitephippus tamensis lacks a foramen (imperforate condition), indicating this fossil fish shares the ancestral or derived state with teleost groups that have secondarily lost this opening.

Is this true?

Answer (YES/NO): YES